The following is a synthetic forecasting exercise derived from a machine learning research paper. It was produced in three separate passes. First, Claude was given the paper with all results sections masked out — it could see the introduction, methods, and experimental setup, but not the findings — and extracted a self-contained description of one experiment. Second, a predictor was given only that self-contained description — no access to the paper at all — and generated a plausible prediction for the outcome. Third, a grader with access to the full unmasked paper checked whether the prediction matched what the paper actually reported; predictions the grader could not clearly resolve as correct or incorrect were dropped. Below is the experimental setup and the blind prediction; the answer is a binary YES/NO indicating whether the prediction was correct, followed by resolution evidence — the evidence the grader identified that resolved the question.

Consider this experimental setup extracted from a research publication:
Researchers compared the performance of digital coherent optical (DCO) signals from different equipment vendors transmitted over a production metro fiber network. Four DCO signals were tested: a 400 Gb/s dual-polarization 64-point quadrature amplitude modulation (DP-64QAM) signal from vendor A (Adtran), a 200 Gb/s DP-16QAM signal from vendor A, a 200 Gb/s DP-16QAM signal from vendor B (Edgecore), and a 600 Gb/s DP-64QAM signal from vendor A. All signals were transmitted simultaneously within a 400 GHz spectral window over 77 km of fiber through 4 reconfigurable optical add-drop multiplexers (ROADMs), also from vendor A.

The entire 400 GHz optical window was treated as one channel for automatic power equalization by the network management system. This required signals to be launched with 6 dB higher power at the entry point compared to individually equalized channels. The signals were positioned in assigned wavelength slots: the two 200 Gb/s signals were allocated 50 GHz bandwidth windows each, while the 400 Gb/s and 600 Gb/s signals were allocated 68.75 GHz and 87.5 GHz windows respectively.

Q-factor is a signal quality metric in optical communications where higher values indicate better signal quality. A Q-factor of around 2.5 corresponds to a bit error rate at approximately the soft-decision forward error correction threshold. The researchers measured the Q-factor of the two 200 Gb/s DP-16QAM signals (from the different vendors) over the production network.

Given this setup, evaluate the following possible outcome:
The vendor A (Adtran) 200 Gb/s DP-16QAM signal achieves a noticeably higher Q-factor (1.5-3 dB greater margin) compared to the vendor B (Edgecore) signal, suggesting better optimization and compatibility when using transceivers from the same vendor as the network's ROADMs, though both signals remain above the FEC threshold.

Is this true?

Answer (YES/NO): NO